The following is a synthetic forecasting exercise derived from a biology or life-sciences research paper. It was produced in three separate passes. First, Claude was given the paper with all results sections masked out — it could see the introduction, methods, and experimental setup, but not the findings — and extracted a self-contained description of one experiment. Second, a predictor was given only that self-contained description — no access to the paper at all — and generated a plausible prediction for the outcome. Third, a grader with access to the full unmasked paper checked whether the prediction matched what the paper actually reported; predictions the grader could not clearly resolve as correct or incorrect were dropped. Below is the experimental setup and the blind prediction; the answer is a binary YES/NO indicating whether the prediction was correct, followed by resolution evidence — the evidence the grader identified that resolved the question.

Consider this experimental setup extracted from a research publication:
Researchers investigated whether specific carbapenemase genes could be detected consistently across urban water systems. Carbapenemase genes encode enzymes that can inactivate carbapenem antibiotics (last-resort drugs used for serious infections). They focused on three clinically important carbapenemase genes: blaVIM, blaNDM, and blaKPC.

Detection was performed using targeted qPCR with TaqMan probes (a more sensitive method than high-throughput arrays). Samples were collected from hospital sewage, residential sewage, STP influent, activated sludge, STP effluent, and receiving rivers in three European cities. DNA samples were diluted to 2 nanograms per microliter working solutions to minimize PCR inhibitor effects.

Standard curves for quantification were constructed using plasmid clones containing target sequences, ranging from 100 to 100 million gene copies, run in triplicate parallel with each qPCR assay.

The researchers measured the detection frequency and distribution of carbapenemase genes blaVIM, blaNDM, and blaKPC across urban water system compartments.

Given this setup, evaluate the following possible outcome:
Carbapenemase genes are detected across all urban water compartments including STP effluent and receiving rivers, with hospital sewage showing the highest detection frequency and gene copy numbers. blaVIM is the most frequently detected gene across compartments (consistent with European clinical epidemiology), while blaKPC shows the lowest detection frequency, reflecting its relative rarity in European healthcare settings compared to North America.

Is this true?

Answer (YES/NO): NO